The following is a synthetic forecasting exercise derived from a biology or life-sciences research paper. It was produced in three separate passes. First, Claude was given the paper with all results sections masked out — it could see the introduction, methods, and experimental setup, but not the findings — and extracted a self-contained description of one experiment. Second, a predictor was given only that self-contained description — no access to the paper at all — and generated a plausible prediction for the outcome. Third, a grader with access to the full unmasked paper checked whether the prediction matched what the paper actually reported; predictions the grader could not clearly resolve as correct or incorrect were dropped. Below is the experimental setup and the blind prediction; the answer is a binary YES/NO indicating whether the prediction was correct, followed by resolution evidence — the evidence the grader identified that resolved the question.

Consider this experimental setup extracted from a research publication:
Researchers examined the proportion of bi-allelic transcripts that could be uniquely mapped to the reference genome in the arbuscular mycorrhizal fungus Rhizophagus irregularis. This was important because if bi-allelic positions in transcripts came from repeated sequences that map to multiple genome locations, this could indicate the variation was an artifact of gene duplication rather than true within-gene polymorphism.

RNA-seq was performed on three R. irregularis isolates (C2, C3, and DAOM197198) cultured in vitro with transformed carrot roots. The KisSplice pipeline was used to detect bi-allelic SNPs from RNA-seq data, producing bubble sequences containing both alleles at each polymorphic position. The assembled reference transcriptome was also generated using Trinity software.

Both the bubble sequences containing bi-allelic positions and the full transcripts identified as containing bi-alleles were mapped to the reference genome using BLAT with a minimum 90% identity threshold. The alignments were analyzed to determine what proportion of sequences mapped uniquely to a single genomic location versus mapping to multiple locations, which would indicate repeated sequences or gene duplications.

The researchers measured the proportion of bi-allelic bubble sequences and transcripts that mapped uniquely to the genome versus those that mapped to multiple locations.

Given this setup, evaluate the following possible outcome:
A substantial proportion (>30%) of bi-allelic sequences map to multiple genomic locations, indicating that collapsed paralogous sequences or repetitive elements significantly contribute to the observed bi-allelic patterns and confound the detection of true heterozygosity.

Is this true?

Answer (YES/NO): NO